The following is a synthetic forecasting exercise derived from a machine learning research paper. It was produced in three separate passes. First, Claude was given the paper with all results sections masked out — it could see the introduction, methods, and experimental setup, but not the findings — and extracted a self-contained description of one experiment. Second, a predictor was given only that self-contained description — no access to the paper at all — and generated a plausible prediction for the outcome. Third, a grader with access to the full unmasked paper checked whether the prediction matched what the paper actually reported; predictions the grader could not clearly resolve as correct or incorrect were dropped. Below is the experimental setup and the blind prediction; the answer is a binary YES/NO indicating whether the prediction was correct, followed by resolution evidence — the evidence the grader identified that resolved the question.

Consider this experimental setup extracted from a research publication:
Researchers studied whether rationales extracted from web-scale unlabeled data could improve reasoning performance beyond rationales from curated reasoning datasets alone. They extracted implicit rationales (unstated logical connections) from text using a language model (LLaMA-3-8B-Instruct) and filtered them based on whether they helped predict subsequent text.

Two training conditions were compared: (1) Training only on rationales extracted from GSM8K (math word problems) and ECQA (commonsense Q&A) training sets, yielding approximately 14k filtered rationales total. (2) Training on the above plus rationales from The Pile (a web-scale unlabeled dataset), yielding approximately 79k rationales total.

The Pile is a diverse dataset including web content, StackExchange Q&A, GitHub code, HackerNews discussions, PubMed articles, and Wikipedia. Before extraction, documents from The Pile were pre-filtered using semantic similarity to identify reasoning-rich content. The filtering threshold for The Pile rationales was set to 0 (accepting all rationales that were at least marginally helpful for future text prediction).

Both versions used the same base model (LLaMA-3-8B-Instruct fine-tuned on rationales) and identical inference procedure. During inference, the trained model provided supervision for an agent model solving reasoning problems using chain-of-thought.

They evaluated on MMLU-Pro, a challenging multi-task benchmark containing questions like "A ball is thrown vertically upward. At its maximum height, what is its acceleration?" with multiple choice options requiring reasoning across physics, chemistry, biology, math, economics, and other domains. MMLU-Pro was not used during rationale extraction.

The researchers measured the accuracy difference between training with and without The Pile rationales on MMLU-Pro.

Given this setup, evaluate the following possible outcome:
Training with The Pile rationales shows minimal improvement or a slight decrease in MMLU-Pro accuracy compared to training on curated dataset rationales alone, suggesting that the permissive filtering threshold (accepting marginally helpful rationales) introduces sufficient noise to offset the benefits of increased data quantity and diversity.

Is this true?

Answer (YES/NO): NO